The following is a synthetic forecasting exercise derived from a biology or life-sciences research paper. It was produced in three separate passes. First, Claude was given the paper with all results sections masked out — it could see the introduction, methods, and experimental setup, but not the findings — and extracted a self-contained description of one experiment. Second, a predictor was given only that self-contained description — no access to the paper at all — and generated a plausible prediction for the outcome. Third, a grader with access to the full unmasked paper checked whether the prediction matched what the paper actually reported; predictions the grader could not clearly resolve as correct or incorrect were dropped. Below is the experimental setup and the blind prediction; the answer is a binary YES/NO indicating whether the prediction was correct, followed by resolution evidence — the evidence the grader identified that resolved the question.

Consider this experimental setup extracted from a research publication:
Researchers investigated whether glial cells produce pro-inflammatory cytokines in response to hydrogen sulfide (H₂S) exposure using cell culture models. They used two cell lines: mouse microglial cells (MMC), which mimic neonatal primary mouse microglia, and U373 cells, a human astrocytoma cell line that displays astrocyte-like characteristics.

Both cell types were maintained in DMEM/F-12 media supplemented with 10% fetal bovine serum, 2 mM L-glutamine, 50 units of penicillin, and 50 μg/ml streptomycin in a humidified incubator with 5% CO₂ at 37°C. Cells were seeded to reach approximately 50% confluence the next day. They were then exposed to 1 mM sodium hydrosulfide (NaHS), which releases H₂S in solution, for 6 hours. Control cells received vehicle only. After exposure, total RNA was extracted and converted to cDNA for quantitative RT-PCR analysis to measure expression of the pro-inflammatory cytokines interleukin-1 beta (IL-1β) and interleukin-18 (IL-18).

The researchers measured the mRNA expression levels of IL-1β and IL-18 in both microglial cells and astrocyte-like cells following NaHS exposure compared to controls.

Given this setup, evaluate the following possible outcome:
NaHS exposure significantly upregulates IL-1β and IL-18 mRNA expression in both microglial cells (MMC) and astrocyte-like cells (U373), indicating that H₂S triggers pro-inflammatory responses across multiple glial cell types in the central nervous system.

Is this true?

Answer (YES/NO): NO